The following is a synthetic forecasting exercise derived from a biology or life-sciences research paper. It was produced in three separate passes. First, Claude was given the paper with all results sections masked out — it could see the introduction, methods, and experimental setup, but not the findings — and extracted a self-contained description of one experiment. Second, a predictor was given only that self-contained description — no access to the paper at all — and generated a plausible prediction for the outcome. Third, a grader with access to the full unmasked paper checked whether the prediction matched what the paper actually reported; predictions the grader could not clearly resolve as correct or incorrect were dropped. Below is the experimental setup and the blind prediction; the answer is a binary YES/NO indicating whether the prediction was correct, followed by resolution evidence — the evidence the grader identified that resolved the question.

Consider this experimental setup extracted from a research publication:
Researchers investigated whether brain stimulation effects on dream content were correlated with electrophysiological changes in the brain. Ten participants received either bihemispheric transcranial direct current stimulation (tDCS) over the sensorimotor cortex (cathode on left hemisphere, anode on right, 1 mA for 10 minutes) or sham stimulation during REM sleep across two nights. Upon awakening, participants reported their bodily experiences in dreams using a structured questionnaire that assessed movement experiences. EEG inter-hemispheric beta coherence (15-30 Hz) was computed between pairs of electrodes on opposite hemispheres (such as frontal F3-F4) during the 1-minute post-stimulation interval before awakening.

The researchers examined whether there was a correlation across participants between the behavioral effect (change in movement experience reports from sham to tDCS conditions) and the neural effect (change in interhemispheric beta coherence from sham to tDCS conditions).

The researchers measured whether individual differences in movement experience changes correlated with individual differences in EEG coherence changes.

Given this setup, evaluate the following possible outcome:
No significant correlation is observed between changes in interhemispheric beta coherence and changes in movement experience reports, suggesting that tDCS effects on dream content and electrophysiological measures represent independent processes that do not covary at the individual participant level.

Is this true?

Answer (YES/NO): NO